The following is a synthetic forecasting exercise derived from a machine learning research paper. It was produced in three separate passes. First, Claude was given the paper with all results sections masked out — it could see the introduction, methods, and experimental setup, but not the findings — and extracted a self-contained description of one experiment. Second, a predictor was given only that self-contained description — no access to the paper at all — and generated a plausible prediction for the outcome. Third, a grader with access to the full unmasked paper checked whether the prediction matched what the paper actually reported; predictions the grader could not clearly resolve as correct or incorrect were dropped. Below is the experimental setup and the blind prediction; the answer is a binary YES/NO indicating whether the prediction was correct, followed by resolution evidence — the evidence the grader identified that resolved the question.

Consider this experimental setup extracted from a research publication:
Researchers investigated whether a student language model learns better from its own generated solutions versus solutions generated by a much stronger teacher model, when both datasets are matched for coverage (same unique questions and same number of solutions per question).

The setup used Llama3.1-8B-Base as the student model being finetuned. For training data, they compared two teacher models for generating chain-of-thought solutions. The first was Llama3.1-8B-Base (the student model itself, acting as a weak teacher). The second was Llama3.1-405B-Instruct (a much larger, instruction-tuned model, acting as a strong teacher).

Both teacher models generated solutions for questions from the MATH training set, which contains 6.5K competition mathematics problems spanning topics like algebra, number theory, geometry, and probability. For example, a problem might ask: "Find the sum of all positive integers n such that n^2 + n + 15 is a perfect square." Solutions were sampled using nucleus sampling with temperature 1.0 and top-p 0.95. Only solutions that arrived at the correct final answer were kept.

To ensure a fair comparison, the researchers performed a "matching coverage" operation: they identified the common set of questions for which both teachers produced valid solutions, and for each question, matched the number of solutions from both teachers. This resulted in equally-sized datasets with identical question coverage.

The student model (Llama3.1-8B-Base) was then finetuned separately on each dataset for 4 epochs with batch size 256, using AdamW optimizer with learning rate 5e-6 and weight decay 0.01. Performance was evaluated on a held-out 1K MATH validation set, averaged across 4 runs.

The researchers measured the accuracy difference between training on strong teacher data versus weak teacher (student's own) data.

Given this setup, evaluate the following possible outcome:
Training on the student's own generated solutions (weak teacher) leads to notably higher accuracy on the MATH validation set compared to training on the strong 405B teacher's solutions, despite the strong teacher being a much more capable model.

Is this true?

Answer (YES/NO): NO